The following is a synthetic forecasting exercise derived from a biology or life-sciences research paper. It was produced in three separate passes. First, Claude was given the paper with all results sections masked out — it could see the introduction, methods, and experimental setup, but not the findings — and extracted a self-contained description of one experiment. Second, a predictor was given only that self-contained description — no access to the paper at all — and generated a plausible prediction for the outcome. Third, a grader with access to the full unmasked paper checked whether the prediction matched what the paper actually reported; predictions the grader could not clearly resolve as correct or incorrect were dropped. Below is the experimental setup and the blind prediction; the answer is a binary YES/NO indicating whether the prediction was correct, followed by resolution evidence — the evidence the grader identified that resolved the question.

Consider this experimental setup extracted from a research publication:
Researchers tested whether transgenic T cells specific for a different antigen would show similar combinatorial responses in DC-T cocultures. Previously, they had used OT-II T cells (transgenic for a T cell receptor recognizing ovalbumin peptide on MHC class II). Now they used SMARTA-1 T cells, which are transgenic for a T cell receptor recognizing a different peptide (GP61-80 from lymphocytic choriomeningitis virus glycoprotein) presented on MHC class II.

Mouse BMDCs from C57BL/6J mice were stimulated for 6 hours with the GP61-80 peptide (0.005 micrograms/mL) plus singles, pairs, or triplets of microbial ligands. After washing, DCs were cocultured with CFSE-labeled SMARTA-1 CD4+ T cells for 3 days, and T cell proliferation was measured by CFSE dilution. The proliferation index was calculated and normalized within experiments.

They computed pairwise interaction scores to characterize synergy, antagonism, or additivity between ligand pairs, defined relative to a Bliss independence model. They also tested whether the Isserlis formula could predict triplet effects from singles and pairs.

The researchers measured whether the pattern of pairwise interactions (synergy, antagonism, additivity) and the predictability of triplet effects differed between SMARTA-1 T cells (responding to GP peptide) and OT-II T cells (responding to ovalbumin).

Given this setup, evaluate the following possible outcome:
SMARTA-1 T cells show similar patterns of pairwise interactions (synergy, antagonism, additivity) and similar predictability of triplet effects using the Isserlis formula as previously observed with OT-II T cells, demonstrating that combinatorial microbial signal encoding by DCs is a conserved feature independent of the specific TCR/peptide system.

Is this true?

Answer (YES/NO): YES